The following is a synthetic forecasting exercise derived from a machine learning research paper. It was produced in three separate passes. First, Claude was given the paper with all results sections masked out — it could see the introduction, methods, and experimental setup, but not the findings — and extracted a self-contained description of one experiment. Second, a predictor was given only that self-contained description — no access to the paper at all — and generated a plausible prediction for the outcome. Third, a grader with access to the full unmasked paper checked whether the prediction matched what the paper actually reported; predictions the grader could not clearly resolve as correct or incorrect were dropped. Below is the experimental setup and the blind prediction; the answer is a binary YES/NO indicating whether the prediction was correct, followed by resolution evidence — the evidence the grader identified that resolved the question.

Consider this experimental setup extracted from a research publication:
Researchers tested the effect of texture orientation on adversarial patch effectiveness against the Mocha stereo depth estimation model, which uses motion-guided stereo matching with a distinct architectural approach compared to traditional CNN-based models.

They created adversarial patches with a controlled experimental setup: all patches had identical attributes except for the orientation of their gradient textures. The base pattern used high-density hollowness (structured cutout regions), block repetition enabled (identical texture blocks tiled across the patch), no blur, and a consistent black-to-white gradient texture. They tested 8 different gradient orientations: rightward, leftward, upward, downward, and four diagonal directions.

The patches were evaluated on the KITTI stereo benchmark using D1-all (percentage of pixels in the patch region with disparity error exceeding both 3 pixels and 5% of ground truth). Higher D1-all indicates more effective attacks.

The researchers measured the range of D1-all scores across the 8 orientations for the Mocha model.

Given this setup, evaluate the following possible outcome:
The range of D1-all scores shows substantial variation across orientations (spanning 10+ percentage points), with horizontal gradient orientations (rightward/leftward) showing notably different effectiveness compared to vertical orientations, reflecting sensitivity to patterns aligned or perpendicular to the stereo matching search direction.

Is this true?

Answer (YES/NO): YES